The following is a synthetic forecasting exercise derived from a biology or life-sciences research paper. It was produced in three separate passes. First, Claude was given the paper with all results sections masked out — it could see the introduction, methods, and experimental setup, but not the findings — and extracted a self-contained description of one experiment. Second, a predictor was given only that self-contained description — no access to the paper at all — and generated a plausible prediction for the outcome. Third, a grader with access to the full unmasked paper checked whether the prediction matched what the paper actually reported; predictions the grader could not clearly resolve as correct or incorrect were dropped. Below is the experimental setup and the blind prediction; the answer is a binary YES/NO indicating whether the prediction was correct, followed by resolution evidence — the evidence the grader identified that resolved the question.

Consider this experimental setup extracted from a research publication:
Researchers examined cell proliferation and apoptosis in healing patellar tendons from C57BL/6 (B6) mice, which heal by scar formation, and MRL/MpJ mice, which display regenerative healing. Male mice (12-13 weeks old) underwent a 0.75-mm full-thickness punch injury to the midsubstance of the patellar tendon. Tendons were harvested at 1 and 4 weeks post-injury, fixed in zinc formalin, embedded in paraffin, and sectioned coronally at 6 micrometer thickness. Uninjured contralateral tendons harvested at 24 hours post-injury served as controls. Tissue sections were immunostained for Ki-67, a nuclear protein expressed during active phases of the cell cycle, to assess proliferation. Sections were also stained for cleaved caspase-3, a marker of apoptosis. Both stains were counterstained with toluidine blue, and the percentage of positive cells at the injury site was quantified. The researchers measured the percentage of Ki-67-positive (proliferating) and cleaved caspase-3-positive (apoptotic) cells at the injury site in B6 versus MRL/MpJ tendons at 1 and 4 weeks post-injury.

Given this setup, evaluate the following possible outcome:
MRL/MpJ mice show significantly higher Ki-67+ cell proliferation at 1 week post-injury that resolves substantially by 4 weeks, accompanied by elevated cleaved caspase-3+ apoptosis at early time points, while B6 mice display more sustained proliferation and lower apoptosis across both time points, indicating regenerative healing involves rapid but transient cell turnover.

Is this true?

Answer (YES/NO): NO